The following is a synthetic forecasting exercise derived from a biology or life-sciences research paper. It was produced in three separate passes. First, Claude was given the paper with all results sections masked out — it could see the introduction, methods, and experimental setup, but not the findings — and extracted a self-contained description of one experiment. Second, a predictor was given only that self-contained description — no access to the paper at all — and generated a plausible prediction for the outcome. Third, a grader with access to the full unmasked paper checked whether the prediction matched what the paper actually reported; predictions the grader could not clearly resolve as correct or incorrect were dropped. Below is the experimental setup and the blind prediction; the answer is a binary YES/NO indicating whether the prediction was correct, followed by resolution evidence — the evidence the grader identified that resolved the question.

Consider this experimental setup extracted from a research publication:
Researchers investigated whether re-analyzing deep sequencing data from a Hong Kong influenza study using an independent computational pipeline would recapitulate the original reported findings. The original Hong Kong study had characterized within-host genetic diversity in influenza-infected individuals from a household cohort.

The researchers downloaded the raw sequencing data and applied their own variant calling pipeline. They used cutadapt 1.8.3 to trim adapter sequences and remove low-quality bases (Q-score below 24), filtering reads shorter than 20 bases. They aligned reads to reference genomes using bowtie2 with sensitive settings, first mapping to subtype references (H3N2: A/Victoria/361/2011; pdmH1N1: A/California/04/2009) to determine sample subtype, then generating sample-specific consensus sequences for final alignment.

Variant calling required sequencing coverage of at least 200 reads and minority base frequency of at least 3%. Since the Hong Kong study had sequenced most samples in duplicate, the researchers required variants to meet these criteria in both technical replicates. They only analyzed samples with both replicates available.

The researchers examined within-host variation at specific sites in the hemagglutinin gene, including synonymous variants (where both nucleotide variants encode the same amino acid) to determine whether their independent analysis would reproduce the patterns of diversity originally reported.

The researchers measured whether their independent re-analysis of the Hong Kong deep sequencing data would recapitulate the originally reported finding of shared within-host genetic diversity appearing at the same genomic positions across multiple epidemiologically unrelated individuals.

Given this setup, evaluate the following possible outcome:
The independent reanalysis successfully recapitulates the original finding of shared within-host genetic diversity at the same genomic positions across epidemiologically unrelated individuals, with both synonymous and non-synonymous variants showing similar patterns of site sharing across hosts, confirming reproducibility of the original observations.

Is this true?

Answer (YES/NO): NO